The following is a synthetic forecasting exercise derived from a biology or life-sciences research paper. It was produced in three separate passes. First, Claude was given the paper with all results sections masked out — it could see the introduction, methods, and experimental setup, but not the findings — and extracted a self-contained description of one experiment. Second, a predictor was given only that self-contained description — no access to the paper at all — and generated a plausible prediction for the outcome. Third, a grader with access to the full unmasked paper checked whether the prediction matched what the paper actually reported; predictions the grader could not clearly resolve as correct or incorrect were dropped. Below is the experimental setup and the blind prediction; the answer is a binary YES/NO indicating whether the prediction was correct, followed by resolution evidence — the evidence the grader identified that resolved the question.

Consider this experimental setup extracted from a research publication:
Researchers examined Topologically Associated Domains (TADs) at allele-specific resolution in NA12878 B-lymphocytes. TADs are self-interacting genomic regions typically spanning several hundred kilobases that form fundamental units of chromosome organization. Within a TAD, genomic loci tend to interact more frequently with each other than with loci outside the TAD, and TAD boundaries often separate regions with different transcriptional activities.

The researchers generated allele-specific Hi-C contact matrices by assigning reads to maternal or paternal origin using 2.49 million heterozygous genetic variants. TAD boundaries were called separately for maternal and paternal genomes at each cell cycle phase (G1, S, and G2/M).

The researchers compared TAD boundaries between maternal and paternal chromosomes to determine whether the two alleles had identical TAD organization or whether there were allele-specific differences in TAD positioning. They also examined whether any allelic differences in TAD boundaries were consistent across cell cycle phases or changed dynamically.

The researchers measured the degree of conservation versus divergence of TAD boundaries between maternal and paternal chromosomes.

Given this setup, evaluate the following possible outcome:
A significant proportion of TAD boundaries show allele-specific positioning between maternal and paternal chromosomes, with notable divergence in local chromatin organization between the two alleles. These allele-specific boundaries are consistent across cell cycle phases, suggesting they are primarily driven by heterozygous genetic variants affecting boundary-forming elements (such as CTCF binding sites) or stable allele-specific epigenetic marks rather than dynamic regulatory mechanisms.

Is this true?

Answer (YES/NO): NO